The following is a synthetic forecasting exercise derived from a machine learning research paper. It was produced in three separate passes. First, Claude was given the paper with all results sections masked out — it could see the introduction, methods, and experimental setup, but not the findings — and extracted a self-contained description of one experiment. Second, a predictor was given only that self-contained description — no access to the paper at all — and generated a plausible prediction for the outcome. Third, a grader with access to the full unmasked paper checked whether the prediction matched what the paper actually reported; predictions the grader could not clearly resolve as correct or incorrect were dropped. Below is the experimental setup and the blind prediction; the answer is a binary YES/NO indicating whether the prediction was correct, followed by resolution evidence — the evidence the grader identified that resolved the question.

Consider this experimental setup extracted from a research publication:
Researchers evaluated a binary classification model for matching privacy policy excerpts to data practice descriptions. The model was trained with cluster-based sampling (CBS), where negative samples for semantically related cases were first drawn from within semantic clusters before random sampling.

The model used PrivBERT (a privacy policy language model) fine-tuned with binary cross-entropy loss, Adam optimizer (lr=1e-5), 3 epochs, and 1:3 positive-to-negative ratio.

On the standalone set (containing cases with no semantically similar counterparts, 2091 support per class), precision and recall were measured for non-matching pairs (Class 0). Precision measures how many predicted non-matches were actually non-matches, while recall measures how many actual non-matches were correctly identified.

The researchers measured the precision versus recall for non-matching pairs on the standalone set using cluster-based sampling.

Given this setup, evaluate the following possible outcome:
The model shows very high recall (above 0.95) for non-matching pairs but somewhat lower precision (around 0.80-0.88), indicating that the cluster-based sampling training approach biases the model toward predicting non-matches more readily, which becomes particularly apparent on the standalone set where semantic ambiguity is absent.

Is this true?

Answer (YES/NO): NO